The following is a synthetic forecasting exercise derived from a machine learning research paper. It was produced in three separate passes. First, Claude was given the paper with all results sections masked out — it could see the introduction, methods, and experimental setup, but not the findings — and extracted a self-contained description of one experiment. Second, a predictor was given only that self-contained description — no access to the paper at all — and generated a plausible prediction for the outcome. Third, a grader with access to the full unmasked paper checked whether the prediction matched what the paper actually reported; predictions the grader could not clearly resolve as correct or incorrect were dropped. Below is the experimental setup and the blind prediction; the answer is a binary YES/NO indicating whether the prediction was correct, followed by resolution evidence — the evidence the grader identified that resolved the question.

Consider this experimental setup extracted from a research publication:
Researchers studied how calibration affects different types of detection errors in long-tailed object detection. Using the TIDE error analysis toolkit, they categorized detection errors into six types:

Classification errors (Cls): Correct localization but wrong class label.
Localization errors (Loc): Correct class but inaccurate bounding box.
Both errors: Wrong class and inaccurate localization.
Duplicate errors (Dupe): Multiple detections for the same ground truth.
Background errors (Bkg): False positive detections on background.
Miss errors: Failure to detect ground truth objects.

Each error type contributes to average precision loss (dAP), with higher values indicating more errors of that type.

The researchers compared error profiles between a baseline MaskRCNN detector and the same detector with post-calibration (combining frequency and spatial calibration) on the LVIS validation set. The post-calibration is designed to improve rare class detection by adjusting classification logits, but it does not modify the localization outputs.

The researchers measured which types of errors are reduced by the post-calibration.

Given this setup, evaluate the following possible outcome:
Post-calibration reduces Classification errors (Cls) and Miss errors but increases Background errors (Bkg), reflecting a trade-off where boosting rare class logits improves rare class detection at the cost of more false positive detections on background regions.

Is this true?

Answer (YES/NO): NO